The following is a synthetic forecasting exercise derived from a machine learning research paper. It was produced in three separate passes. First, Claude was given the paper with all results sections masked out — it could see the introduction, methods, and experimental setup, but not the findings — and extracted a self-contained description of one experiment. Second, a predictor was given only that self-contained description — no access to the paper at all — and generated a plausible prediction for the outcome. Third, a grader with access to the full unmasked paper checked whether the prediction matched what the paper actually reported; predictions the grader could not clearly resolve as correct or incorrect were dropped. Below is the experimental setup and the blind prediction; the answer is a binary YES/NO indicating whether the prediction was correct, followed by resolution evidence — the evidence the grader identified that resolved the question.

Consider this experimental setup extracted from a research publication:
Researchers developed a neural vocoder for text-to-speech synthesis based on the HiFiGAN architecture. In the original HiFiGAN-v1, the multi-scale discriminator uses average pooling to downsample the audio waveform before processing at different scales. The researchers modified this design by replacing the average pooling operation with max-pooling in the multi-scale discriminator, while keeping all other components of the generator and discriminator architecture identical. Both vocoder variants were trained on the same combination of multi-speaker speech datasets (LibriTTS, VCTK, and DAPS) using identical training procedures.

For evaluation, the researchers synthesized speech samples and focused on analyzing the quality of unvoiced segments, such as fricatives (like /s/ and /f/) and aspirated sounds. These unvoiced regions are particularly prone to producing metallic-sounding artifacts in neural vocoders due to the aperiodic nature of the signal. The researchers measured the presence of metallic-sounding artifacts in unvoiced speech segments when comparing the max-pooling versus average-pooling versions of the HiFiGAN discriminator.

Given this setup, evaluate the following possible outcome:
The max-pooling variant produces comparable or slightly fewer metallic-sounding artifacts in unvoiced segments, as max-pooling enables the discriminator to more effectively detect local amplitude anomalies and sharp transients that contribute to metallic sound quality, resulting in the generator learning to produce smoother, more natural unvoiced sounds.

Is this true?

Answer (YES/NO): YES